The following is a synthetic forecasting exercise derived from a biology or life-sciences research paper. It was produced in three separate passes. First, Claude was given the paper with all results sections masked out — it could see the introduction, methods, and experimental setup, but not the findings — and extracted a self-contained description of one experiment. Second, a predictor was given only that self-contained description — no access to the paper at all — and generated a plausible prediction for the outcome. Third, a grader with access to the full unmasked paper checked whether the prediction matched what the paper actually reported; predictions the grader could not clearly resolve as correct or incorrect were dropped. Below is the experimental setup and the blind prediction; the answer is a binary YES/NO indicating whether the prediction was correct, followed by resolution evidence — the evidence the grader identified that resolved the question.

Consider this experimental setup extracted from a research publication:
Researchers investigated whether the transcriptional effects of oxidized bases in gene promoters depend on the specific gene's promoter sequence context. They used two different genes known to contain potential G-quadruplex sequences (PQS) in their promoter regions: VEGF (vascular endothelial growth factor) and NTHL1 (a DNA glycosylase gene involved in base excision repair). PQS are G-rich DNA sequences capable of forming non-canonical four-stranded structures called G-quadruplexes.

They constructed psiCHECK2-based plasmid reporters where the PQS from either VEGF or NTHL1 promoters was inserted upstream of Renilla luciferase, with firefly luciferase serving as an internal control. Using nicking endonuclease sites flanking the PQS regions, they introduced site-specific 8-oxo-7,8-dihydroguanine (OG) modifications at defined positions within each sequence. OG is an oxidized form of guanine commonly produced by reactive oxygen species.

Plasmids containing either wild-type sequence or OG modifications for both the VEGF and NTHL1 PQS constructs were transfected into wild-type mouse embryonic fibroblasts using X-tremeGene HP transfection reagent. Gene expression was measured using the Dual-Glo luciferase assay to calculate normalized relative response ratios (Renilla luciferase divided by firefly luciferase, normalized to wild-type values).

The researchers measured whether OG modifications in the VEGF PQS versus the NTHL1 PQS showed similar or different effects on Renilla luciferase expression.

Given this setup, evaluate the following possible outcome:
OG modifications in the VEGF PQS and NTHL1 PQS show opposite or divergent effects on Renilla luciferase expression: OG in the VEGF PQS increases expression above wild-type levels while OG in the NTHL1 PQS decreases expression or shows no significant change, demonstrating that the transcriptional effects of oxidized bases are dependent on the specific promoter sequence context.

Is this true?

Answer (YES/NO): NO